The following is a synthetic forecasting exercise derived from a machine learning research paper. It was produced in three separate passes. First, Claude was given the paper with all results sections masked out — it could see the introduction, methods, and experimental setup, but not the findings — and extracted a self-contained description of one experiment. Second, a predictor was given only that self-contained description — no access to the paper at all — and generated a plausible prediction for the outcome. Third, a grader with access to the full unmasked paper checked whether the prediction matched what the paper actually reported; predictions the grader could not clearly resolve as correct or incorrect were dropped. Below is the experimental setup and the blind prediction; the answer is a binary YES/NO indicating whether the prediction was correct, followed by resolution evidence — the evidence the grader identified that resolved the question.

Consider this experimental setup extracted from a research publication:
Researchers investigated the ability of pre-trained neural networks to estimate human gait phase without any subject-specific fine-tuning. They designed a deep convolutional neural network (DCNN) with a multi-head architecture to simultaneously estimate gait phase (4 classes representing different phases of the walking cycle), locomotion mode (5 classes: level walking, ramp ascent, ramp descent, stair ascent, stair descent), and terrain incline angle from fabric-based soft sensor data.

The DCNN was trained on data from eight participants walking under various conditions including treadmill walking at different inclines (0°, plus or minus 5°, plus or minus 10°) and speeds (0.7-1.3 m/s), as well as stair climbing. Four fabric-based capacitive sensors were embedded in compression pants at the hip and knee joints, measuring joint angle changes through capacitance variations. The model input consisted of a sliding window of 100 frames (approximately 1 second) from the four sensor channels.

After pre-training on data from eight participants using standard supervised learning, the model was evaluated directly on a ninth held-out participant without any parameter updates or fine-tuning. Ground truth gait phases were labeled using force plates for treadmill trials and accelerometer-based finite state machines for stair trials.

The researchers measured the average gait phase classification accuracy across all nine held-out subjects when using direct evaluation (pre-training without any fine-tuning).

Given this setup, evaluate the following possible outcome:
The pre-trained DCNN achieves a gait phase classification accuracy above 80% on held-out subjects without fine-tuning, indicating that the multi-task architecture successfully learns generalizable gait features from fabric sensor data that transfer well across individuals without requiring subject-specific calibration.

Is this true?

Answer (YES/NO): NO